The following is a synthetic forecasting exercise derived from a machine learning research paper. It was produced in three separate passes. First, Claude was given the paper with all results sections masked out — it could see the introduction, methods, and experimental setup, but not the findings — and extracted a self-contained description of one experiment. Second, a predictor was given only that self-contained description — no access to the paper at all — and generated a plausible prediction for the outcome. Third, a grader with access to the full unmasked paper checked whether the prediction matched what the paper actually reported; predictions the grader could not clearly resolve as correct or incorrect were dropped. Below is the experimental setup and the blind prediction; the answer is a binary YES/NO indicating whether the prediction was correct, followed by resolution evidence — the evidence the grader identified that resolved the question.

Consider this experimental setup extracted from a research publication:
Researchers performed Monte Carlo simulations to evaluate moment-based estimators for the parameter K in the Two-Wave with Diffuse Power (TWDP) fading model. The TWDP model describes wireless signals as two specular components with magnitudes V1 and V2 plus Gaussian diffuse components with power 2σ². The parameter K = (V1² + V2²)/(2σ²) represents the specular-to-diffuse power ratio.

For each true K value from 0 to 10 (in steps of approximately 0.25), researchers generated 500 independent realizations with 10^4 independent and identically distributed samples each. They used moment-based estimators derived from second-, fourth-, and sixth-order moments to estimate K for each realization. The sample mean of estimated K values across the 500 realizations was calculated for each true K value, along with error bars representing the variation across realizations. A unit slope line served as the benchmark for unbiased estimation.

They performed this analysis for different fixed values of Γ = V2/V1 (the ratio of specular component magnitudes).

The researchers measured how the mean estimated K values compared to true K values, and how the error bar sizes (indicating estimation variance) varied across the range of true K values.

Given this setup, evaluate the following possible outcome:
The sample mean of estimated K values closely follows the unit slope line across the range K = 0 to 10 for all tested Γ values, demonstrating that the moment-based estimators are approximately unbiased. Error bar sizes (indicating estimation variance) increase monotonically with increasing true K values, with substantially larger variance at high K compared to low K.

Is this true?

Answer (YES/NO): NO